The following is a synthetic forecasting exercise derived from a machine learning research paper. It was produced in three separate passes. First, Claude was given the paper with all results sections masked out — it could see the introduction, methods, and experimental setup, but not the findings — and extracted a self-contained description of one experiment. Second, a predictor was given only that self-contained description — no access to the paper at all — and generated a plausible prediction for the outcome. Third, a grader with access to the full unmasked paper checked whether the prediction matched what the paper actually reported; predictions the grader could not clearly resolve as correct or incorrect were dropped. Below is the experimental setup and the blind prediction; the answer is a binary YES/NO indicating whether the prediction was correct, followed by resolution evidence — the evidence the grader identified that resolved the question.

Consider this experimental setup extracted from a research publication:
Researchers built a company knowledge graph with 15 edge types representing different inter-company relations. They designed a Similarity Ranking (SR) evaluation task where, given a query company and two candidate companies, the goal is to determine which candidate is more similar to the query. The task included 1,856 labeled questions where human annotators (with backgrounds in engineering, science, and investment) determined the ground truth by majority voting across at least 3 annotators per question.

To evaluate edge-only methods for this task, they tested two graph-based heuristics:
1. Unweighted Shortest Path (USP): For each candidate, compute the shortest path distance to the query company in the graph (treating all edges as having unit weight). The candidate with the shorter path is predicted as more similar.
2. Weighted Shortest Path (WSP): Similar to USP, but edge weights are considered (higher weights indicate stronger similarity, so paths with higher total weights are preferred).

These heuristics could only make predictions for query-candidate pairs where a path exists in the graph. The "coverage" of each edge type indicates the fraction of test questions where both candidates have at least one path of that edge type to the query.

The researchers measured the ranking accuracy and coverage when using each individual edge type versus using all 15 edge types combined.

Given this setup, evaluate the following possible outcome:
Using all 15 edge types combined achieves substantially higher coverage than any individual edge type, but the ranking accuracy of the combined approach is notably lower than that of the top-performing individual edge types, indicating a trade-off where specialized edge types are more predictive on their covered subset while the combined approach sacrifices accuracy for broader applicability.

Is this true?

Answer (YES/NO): NO